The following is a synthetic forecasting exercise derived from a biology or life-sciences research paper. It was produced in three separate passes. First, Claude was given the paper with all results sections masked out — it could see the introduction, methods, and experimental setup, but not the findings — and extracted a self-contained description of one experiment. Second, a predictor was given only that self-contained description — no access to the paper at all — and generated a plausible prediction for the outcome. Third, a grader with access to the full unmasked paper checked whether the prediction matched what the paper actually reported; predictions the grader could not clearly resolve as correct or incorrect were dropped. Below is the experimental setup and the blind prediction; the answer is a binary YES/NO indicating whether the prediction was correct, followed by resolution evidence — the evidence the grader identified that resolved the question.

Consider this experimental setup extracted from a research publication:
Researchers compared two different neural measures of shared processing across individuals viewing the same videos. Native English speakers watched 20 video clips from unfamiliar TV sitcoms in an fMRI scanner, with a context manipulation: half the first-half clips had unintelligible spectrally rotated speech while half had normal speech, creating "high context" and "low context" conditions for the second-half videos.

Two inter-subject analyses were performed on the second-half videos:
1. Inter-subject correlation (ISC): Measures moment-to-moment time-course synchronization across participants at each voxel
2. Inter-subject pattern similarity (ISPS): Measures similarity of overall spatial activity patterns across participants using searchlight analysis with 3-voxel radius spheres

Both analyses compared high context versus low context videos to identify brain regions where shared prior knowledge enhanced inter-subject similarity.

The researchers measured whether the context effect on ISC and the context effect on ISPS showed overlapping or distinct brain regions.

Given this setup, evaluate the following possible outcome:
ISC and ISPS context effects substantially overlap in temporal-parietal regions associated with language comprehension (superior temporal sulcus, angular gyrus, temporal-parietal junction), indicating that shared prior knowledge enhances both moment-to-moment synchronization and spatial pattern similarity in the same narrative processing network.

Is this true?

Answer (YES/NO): NO